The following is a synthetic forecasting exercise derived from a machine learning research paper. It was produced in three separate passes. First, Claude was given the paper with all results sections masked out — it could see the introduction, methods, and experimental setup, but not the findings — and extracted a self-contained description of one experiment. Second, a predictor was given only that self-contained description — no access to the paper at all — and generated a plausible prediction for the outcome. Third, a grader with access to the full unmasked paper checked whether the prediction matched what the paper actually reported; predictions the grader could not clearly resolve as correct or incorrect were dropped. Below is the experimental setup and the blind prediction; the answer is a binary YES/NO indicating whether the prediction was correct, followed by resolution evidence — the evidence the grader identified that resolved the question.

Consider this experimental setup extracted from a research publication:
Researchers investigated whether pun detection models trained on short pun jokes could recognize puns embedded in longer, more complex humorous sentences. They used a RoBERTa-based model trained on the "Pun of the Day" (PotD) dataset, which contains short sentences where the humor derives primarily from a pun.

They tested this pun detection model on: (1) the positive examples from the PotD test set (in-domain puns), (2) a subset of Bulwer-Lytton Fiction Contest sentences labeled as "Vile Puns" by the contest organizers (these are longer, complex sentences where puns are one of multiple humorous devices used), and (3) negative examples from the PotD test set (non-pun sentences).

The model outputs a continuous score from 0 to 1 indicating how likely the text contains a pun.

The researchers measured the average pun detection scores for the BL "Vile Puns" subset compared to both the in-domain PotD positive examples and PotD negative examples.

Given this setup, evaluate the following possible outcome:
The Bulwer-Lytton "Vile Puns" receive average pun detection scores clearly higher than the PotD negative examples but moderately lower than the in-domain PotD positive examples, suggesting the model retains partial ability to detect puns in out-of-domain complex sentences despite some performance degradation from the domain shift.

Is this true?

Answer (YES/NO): NO